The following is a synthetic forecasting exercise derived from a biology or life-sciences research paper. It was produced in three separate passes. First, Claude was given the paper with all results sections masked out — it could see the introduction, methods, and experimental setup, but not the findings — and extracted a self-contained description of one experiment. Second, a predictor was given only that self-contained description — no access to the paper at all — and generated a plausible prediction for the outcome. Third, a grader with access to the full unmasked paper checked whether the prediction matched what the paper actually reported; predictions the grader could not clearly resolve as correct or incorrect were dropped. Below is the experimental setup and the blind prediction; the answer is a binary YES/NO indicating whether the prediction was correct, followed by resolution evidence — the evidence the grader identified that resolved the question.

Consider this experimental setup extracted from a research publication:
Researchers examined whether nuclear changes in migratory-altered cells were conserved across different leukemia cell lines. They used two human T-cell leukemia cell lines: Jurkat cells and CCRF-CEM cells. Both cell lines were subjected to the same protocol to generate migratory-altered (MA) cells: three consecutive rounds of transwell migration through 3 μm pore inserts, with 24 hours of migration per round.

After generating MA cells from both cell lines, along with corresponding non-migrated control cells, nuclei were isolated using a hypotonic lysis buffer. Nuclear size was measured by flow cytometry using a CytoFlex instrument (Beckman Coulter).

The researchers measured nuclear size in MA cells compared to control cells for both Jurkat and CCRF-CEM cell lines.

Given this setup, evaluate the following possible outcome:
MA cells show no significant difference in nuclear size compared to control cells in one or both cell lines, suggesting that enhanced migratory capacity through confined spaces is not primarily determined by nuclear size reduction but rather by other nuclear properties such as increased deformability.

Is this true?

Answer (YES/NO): NO